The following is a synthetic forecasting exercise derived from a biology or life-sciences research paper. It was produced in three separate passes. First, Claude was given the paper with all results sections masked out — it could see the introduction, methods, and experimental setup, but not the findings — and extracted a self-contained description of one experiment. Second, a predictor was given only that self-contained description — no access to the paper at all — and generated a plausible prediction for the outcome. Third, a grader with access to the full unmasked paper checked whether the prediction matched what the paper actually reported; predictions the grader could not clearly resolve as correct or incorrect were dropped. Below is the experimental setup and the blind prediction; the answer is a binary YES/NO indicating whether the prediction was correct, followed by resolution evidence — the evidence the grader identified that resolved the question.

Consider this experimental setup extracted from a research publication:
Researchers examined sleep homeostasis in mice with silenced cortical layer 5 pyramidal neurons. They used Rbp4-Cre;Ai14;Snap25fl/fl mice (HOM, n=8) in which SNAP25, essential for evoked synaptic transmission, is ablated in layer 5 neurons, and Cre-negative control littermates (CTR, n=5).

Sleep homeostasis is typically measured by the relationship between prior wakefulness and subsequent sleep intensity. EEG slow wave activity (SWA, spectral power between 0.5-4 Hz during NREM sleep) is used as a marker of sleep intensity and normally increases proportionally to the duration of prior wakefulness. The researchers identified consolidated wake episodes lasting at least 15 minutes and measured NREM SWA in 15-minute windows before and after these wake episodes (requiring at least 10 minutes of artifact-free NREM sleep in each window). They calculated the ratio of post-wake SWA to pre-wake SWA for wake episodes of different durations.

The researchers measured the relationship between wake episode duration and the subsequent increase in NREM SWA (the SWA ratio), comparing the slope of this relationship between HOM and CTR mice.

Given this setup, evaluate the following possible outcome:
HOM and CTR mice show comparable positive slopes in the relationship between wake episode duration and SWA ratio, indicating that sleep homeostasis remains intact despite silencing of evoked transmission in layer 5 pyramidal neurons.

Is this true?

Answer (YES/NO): NO